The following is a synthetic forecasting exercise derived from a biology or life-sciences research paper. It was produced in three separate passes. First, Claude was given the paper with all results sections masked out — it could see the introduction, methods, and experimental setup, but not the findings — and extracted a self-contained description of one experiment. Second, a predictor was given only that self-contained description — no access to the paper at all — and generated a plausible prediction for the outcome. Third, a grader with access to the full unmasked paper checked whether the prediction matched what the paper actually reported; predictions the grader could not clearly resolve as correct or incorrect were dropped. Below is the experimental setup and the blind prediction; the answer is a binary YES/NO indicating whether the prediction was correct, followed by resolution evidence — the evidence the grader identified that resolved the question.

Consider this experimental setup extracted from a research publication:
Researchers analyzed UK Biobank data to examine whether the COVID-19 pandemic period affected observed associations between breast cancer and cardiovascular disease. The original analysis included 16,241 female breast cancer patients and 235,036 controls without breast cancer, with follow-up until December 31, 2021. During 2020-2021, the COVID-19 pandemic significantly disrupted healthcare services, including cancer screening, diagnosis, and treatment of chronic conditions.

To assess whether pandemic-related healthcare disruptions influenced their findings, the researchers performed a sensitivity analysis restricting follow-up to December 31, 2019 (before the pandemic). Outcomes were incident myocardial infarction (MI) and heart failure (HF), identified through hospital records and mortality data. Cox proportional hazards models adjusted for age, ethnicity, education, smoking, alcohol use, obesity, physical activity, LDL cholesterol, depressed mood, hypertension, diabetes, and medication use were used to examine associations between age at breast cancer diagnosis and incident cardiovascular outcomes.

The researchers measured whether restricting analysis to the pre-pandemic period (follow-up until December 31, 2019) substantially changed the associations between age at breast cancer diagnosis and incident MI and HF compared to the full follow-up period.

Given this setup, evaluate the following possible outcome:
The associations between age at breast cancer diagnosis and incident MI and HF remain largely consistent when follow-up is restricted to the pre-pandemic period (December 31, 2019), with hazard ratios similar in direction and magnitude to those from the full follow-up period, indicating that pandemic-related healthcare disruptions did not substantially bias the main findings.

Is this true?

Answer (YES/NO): YES